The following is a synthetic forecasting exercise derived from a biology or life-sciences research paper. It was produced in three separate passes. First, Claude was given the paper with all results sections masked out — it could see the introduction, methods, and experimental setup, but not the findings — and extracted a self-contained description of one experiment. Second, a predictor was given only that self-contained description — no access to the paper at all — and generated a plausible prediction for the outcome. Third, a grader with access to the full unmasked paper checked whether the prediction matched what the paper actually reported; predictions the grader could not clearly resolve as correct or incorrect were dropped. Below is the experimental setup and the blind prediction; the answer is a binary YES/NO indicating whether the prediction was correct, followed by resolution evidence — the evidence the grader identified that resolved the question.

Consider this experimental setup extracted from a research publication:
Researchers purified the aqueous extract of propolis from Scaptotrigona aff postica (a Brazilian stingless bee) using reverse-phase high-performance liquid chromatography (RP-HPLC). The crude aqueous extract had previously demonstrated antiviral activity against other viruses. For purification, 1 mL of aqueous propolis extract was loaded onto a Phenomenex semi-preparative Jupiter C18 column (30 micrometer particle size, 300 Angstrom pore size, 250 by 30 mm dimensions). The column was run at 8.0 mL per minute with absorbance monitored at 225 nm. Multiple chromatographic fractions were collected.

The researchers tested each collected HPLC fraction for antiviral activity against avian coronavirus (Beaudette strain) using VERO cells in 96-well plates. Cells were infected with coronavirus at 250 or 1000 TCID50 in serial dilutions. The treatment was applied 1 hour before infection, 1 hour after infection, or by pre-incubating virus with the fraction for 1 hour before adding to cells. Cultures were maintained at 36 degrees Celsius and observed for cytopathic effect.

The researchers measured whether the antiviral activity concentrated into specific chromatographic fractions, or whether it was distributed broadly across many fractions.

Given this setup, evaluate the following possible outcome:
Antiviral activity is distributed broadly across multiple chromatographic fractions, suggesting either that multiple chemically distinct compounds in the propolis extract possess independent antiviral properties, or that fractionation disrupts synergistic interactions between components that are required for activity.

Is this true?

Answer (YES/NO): NO